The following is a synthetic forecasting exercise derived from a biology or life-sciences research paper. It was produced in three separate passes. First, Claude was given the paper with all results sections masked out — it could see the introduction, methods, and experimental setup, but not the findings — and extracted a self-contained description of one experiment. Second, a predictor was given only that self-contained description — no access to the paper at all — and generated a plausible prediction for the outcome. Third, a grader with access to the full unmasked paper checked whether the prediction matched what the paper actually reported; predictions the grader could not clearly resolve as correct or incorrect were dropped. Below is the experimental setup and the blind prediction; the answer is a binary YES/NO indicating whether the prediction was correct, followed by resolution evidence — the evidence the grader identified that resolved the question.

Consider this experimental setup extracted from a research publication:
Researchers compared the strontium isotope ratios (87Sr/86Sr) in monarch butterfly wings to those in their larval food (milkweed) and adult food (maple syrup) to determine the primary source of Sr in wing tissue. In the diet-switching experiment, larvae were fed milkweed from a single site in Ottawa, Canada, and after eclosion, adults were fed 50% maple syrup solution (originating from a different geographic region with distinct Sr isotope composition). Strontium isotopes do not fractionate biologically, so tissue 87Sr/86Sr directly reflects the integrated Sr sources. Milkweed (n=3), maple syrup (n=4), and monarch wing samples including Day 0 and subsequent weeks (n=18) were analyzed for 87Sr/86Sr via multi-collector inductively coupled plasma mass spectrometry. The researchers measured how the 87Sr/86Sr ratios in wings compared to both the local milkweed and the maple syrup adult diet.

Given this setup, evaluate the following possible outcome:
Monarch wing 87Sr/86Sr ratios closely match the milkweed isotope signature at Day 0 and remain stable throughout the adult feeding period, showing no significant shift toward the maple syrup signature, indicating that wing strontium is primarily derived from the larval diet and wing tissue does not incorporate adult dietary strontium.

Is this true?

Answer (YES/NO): NO